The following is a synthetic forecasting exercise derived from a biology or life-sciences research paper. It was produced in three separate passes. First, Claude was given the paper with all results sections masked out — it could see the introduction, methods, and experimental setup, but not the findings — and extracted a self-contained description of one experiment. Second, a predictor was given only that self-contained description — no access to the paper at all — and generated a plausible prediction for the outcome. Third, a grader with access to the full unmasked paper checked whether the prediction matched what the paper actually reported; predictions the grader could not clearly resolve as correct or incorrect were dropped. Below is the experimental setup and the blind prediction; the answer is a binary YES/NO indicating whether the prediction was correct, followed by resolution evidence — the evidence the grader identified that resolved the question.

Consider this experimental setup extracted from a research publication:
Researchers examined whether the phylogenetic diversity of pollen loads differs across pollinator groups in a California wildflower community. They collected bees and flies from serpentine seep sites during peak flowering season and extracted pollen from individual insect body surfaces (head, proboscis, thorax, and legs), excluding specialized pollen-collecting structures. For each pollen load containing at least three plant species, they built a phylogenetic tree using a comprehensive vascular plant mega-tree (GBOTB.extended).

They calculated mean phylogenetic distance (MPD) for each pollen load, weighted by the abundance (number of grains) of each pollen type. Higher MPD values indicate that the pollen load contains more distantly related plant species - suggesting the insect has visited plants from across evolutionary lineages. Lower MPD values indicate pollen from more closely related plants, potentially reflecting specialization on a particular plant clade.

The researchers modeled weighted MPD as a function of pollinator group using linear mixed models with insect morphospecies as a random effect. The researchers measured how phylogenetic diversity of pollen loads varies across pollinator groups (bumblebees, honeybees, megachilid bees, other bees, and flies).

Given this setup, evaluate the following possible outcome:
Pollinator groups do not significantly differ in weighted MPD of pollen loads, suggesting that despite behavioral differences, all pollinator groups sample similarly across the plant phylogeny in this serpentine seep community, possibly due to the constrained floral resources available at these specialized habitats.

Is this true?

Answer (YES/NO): NO